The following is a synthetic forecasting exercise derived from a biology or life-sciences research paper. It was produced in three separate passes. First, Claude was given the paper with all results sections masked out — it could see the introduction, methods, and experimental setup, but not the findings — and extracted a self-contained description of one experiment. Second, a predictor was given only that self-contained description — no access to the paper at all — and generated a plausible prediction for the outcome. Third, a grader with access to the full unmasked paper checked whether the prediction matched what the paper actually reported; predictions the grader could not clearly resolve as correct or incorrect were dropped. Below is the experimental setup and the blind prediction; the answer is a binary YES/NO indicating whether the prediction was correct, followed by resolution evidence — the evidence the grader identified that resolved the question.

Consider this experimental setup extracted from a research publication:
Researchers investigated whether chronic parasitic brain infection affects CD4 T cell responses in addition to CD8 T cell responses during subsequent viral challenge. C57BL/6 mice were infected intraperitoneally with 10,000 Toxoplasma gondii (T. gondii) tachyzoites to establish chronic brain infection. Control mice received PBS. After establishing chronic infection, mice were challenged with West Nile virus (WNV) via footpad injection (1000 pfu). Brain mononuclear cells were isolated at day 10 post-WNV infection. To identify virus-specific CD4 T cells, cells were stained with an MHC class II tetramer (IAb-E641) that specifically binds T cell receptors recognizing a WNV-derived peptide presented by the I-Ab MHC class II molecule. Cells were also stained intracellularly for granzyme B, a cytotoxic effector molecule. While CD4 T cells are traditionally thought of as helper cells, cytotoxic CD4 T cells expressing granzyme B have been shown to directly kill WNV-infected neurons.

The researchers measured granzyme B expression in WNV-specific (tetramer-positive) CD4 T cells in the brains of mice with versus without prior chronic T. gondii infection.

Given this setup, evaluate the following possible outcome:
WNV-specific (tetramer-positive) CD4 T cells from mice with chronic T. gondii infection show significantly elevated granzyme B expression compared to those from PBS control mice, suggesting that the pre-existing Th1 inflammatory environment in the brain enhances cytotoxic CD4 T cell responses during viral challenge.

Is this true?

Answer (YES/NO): NO